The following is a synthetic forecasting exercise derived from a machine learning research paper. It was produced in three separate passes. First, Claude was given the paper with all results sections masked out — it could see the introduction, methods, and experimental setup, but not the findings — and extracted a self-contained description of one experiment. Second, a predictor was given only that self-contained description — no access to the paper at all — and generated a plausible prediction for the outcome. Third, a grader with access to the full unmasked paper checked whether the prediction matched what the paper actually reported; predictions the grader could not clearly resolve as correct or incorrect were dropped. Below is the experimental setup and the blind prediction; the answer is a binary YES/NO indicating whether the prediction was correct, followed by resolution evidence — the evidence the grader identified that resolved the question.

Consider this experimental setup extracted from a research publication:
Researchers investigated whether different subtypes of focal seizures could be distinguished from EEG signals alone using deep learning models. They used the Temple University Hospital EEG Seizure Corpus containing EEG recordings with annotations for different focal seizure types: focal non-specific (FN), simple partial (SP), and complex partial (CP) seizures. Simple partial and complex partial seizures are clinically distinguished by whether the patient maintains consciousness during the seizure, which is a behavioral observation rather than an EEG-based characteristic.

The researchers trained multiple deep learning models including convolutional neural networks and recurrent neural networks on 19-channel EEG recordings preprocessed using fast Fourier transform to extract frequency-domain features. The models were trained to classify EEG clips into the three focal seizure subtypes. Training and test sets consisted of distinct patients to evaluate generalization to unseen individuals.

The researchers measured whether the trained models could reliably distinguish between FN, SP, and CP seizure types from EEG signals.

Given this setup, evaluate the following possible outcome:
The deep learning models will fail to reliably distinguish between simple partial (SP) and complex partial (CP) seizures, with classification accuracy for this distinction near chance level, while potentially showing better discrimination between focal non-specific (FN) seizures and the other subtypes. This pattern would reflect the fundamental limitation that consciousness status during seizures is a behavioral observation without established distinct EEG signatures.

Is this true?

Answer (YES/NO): YES